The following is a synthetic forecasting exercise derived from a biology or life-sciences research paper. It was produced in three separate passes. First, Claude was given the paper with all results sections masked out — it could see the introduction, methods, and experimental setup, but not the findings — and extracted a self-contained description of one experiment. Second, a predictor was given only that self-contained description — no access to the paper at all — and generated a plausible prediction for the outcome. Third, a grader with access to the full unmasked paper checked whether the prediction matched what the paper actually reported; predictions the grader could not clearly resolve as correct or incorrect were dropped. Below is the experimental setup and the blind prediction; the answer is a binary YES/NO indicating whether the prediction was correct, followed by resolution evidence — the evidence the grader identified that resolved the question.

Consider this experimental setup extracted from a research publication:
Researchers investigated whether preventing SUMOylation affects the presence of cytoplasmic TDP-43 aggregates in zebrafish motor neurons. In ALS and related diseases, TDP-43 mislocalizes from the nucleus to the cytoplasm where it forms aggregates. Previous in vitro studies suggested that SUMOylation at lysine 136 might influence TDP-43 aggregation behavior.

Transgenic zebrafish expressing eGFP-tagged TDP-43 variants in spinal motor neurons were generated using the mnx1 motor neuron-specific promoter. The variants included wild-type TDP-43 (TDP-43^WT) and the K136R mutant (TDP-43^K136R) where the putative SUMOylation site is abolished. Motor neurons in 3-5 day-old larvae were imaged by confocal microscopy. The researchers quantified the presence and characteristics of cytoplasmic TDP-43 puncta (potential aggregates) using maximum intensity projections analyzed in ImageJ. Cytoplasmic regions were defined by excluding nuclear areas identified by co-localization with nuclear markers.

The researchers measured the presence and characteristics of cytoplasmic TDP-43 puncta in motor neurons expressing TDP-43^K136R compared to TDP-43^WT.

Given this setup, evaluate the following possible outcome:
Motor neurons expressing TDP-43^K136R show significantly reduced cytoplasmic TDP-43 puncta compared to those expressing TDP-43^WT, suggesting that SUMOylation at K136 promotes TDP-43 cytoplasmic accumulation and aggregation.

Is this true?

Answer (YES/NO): YES